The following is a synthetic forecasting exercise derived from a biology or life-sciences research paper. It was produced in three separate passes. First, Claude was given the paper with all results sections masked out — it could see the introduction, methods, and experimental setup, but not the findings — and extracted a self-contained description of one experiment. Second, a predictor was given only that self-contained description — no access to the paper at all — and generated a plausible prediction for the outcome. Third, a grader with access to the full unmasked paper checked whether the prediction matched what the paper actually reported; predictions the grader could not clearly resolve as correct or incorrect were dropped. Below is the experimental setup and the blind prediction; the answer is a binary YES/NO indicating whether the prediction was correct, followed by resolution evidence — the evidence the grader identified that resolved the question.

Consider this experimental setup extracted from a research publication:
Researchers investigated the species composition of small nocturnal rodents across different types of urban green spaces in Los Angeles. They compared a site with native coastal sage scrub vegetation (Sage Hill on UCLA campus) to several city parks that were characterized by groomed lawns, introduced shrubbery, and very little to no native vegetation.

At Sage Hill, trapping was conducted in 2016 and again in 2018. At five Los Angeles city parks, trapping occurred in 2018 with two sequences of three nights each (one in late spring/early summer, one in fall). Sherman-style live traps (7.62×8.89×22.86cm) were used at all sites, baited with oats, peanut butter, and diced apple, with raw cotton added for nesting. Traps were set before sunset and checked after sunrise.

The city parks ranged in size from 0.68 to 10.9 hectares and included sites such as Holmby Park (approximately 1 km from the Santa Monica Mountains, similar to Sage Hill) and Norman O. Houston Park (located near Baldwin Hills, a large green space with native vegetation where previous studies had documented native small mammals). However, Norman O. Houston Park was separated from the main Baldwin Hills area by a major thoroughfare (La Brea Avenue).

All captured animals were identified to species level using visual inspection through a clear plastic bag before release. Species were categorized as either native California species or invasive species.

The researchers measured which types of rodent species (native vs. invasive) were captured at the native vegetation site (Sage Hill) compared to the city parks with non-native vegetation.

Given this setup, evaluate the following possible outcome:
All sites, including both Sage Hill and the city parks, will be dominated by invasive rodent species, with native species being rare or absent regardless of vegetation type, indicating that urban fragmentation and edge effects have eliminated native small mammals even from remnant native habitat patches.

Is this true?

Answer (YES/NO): NO